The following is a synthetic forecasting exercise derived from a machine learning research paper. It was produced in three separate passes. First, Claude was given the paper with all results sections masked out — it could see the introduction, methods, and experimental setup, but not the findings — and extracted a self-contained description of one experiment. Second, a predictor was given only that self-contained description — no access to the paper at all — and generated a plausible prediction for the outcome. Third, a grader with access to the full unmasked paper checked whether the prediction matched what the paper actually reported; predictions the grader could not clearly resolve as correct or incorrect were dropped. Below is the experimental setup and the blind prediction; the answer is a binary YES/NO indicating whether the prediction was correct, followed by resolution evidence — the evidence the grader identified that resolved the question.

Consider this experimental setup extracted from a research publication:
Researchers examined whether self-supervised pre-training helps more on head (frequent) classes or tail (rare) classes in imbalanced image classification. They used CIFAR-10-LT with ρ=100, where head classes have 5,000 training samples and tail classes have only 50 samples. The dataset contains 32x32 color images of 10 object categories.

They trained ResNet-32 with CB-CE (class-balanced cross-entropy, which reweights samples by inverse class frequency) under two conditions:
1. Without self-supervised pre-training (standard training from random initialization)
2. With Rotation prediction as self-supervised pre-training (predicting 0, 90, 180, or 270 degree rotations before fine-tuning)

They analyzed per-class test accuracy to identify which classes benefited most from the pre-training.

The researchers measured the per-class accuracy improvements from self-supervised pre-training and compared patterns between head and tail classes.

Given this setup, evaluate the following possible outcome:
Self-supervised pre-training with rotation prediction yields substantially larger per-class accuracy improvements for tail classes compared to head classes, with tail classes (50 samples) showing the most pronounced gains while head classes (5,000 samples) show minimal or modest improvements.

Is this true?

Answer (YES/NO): YES